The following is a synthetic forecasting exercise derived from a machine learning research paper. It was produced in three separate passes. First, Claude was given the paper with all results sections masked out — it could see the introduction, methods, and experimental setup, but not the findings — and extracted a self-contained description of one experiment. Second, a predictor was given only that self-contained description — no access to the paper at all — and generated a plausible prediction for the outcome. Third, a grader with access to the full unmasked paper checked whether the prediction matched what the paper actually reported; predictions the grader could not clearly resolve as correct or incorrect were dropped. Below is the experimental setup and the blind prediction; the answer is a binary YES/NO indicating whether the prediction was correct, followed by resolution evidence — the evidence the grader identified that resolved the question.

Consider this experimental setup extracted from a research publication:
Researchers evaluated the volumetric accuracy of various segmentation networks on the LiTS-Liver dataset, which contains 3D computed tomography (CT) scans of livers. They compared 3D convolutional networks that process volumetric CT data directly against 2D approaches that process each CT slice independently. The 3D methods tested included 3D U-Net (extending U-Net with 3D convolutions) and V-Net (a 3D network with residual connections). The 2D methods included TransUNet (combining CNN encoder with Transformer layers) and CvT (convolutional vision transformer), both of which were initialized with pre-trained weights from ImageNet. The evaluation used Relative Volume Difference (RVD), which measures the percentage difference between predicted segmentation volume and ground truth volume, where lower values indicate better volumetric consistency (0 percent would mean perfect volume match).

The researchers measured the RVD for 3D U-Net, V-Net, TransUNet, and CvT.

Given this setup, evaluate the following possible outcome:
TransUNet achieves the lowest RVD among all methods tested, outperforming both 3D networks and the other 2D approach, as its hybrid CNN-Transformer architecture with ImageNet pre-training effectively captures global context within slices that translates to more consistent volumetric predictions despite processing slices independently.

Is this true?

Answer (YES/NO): NO